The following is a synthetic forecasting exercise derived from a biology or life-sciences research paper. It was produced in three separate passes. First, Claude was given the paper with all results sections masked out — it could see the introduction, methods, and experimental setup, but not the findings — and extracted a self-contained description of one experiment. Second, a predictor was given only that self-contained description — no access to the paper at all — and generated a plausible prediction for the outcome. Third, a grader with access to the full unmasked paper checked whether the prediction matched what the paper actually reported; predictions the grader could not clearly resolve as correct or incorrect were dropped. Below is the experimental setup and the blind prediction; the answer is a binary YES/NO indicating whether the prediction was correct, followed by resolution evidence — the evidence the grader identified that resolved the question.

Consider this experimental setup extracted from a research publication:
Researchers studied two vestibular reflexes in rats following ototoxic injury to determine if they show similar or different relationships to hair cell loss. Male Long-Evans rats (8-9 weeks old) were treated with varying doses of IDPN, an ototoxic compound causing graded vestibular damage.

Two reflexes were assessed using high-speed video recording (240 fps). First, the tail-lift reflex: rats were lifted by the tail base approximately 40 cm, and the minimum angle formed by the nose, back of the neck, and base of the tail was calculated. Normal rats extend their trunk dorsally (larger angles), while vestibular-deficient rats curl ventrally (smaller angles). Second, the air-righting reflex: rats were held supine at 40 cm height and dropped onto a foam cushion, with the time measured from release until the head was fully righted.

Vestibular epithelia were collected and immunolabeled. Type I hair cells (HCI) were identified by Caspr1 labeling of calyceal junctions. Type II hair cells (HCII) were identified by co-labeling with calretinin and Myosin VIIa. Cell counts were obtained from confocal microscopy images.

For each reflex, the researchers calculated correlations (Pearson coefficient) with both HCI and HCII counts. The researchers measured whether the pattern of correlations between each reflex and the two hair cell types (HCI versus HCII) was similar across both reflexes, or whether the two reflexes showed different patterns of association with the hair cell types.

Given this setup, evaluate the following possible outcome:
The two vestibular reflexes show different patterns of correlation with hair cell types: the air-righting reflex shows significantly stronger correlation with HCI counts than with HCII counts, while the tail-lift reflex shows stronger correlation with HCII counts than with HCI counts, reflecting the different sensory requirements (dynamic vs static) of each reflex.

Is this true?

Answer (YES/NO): NO